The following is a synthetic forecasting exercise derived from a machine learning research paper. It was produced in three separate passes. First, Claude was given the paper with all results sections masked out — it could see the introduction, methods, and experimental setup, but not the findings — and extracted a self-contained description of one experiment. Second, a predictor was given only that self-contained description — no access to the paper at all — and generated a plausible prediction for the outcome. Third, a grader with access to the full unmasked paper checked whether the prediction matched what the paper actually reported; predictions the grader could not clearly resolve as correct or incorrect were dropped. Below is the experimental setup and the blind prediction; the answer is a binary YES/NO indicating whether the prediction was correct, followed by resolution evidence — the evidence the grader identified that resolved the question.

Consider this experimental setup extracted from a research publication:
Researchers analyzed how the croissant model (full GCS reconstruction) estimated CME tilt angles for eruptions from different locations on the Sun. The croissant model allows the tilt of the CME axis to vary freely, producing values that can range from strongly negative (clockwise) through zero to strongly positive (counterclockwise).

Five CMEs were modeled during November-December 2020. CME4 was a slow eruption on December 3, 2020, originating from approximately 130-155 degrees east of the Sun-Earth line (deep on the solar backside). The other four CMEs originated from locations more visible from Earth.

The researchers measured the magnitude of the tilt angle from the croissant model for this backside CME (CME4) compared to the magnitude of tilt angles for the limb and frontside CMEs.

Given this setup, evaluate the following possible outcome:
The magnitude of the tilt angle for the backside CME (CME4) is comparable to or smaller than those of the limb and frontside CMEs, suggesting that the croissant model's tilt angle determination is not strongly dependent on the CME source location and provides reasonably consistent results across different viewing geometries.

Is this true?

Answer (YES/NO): YES